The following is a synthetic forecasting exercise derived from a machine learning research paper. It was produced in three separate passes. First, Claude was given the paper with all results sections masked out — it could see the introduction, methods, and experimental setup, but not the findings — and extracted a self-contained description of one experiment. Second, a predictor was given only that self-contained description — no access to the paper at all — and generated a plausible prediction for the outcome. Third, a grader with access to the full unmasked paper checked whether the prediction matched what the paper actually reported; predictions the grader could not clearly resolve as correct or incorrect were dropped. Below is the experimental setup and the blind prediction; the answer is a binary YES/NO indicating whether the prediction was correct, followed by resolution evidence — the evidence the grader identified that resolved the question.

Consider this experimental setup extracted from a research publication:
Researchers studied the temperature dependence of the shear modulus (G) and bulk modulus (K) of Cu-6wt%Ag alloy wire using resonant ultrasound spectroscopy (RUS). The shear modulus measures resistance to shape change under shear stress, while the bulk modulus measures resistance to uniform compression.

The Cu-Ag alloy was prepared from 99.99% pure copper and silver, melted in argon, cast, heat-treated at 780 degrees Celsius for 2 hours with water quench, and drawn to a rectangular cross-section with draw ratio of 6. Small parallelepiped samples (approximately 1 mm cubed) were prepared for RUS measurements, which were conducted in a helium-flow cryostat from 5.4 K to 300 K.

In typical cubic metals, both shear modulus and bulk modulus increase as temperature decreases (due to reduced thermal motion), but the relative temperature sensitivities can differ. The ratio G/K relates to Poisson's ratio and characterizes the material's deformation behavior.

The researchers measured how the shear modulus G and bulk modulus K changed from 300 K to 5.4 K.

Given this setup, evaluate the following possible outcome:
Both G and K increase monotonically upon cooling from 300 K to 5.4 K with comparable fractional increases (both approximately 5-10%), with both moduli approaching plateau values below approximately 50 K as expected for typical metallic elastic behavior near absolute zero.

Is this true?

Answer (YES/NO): NO